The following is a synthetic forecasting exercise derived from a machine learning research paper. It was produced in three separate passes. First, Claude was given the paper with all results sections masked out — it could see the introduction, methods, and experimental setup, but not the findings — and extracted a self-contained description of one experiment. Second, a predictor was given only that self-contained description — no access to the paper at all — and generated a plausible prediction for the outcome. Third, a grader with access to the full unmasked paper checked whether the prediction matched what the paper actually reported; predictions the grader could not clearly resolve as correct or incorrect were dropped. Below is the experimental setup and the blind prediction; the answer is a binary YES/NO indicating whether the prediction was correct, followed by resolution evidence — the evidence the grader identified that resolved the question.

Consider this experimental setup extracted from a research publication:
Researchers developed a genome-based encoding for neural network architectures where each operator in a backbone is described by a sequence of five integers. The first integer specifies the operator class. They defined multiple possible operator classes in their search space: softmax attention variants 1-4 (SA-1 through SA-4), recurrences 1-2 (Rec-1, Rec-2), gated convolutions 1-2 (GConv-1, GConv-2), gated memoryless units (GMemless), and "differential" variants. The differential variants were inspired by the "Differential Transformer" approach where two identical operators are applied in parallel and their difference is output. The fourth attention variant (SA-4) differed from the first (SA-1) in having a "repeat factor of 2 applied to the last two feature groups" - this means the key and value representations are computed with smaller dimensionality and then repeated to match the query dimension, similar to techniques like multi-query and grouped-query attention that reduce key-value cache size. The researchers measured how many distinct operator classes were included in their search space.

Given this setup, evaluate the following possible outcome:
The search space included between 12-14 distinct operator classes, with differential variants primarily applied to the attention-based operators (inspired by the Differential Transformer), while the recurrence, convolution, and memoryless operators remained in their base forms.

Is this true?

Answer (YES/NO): NO